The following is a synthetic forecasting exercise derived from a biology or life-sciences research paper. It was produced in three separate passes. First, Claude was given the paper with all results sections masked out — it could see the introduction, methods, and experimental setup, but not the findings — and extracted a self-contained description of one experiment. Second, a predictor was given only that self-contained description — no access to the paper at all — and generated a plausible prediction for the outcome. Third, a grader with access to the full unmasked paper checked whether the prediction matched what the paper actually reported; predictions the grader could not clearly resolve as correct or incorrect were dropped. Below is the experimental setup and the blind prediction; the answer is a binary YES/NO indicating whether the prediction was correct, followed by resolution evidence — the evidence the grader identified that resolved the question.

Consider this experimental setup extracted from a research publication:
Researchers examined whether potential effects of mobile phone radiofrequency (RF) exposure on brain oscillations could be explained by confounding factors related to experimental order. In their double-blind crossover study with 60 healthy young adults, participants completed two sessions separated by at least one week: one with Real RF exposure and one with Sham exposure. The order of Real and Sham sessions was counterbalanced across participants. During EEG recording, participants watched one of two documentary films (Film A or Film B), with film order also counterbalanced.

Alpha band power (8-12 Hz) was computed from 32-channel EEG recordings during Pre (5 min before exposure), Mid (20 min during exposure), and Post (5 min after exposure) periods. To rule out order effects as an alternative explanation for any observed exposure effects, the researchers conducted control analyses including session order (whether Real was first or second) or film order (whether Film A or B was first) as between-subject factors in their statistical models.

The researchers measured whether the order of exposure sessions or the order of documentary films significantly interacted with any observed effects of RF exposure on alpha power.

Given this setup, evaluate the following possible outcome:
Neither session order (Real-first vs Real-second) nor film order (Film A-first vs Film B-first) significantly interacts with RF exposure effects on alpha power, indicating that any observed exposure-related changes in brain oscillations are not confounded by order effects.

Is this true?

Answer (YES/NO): YES